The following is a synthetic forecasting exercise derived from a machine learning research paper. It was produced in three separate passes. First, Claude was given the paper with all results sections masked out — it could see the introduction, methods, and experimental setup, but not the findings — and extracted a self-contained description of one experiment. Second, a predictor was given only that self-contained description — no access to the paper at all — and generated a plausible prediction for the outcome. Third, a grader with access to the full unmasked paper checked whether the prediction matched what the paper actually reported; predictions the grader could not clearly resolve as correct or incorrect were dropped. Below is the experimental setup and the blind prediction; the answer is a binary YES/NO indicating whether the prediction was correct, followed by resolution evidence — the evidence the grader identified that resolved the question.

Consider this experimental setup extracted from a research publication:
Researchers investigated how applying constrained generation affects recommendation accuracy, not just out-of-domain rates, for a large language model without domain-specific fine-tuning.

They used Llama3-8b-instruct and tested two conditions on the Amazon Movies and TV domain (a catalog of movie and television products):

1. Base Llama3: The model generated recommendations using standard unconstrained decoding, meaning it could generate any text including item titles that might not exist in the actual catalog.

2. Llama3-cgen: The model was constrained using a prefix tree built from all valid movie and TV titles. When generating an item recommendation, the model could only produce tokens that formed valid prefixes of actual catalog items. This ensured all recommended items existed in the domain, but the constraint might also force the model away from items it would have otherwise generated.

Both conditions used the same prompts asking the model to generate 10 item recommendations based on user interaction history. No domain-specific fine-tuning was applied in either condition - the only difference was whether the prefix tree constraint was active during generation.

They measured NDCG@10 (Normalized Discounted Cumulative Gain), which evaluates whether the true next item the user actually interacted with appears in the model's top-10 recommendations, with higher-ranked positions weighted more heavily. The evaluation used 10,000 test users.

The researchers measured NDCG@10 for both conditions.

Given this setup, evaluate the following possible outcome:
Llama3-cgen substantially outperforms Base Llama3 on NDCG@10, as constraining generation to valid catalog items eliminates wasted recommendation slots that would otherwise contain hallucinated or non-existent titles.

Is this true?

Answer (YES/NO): YES